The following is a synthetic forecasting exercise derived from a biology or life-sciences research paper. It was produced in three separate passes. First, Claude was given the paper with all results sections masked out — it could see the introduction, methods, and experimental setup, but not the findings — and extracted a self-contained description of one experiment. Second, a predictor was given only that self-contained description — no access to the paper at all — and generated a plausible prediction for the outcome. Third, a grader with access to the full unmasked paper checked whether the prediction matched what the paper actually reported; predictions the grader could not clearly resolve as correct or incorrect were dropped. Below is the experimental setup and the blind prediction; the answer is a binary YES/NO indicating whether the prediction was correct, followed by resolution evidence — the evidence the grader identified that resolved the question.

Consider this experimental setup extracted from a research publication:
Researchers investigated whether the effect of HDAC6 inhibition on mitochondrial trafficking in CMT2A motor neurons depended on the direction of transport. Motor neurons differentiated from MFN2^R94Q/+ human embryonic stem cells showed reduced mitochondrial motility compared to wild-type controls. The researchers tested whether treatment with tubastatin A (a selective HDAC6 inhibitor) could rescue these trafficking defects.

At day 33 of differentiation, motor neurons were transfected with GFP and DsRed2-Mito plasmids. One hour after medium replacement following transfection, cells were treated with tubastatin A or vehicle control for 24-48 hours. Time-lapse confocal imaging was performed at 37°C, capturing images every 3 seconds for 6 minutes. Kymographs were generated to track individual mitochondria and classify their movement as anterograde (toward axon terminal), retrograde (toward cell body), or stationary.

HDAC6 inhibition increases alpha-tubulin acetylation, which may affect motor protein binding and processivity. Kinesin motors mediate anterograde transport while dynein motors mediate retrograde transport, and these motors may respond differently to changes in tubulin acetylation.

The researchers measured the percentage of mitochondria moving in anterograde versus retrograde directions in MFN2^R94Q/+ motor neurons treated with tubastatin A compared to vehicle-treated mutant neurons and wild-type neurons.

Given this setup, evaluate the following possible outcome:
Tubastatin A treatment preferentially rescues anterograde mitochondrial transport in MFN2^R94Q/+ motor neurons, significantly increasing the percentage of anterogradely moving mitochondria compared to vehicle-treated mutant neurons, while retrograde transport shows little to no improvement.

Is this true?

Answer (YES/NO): NO